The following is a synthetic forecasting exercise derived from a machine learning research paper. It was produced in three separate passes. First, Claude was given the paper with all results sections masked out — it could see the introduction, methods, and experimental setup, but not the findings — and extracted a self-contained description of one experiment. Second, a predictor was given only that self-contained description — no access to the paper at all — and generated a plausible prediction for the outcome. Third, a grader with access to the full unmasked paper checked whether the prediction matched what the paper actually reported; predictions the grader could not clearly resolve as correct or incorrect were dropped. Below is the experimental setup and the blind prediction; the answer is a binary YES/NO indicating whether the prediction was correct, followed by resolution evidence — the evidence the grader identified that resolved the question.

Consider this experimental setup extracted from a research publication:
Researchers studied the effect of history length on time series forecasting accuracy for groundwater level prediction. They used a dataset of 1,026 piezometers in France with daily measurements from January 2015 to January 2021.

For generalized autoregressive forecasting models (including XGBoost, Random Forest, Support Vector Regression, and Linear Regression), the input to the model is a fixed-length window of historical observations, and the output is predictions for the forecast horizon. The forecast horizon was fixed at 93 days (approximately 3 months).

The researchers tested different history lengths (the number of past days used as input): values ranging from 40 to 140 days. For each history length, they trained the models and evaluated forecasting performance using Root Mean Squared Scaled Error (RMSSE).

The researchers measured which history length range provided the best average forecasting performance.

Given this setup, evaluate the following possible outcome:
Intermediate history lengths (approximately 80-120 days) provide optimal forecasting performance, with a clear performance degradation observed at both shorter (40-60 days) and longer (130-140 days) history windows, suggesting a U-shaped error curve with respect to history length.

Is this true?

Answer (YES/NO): NO